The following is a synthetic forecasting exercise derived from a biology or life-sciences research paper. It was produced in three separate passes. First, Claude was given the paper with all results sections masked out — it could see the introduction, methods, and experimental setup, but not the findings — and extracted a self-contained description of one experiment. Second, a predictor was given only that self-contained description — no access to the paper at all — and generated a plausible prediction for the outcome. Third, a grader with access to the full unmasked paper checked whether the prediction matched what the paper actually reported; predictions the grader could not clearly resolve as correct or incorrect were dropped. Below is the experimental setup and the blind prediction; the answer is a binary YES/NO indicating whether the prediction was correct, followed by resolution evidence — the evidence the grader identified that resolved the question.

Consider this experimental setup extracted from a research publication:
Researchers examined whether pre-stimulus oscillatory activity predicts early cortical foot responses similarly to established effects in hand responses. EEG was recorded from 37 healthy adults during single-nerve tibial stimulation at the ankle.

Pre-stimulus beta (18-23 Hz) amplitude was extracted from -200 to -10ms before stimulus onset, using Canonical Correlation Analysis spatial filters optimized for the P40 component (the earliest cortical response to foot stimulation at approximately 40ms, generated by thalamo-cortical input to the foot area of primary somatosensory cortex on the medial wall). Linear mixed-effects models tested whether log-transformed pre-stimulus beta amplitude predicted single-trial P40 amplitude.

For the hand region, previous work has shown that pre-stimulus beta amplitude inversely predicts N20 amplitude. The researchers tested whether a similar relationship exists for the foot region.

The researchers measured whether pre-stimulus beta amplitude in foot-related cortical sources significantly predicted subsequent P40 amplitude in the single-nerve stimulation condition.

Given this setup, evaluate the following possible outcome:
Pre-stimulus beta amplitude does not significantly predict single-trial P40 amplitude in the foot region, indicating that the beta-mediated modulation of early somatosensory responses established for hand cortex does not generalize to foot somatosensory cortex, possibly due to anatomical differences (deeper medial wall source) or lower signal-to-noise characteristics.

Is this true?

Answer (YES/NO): NO